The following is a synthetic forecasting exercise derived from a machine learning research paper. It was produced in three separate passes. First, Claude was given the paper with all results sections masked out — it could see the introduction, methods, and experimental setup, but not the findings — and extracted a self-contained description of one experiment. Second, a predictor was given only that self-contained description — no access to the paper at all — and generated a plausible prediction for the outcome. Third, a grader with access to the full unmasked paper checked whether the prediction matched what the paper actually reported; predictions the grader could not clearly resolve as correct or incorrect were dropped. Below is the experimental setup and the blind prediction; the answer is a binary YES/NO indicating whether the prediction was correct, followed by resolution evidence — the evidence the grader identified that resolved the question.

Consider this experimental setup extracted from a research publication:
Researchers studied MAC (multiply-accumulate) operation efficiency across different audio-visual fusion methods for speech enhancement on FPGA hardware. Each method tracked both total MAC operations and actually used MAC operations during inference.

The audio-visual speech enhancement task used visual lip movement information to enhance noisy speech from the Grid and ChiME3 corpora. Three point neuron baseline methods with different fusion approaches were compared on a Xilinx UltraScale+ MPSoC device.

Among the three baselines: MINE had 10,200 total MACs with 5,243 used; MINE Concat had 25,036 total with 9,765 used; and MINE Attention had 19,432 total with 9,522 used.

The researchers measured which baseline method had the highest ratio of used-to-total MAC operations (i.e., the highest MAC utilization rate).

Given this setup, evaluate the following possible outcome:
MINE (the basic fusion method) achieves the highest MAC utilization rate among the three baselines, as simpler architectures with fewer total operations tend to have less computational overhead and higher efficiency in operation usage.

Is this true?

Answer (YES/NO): YES